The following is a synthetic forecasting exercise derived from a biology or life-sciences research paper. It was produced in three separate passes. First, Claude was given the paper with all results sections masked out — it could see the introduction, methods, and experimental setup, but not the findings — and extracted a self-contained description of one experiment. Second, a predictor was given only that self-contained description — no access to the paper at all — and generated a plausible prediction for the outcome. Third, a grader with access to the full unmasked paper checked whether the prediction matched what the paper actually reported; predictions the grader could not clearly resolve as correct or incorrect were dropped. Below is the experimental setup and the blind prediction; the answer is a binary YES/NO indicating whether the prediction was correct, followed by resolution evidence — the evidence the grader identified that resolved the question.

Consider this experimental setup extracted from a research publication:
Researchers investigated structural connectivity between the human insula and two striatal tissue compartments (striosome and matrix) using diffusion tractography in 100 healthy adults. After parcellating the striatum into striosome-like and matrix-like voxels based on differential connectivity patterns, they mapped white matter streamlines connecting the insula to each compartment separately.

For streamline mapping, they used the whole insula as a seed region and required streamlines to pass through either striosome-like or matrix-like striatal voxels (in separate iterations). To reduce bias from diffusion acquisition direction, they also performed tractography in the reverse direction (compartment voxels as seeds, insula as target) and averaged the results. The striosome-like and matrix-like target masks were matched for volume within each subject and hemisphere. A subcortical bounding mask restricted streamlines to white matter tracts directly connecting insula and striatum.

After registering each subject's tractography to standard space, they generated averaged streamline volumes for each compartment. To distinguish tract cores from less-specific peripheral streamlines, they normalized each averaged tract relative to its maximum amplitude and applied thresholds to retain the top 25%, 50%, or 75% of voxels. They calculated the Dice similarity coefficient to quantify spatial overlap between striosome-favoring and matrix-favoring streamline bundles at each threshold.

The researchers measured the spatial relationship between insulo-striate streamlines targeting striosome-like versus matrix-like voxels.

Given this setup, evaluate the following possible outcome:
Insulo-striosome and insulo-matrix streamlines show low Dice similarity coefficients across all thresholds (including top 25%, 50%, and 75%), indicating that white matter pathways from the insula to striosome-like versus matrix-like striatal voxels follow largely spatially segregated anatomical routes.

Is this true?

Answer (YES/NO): YES